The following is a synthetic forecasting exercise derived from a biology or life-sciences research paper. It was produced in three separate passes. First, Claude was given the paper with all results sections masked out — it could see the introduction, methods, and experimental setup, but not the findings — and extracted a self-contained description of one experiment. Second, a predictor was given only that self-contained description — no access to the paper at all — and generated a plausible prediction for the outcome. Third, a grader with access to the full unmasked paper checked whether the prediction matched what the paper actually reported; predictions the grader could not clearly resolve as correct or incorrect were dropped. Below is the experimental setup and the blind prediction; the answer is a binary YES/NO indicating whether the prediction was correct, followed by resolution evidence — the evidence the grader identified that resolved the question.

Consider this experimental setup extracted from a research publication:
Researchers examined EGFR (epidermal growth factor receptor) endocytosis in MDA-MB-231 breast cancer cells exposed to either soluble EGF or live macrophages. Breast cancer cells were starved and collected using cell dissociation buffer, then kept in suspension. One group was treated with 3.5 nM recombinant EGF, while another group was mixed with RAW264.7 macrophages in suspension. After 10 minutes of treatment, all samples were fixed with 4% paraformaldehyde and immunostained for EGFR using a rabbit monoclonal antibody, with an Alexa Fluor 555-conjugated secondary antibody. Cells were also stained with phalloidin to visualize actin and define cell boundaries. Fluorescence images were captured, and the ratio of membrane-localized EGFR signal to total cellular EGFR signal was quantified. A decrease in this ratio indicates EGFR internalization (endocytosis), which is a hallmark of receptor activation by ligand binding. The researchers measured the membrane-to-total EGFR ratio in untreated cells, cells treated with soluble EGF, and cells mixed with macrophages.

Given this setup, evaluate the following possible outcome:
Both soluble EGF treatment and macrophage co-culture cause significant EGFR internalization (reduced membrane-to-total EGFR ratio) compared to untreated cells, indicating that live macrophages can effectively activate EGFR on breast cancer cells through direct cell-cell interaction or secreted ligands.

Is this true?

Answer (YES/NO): NO